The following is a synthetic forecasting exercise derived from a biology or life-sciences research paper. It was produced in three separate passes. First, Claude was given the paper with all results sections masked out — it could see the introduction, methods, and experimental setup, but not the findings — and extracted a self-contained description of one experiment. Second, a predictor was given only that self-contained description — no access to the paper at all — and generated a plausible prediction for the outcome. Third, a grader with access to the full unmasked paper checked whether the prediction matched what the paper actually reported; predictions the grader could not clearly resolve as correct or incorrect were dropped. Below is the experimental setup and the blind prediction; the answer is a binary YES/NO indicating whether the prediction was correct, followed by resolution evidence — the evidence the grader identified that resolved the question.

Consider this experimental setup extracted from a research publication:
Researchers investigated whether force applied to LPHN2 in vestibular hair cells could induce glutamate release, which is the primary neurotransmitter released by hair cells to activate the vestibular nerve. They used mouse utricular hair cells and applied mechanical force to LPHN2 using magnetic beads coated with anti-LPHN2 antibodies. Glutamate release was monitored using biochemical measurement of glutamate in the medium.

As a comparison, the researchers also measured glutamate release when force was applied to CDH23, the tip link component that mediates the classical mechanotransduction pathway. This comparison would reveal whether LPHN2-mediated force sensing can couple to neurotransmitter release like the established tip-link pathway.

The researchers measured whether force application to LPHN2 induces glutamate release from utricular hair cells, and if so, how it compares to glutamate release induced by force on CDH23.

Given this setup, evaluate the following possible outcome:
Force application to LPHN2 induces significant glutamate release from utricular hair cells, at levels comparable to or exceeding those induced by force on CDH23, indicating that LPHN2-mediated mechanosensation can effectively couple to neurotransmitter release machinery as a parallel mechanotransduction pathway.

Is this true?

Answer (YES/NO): NO